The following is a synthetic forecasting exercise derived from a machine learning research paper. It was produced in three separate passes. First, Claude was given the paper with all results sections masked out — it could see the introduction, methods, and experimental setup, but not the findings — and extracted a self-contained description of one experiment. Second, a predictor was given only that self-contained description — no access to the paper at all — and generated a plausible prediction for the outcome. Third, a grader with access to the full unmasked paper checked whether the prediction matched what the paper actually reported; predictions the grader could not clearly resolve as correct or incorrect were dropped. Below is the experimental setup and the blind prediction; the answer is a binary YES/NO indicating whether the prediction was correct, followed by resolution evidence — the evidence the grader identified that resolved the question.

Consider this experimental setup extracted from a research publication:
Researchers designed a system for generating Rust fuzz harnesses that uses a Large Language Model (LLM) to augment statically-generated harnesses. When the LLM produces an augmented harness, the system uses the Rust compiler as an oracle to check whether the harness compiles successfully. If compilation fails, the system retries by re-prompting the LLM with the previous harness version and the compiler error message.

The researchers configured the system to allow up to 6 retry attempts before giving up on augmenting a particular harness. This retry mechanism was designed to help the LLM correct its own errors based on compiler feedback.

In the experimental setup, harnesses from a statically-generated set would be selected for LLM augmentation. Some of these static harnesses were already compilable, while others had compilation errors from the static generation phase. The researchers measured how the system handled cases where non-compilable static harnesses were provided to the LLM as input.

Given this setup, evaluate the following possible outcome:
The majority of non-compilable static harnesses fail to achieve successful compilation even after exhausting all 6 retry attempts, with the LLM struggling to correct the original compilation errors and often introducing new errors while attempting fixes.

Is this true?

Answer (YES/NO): NO